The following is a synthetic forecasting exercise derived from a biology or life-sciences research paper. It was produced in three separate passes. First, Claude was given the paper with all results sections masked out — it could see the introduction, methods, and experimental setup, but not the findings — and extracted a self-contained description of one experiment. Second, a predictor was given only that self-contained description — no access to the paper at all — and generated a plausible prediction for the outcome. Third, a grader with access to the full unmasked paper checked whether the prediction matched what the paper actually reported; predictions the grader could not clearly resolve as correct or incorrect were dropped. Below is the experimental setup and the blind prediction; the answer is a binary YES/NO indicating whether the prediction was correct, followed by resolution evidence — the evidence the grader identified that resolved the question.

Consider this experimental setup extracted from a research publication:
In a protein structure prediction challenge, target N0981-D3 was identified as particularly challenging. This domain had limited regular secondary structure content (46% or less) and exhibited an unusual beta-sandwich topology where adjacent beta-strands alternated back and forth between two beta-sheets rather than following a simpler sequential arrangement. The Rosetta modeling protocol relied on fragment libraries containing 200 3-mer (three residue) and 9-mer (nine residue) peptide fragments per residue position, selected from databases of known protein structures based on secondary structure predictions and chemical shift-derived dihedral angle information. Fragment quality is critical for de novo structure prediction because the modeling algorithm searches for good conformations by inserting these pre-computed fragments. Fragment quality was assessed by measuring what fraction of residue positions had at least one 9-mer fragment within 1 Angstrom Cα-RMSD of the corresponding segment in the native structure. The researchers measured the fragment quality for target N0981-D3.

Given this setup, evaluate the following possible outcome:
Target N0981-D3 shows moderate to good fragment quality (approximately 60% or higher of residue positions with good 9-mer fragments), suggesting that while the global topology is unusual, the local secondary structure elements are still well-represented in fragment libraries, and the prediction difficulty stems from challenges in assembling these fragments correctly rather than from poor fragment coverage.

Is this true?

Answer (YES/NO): NO